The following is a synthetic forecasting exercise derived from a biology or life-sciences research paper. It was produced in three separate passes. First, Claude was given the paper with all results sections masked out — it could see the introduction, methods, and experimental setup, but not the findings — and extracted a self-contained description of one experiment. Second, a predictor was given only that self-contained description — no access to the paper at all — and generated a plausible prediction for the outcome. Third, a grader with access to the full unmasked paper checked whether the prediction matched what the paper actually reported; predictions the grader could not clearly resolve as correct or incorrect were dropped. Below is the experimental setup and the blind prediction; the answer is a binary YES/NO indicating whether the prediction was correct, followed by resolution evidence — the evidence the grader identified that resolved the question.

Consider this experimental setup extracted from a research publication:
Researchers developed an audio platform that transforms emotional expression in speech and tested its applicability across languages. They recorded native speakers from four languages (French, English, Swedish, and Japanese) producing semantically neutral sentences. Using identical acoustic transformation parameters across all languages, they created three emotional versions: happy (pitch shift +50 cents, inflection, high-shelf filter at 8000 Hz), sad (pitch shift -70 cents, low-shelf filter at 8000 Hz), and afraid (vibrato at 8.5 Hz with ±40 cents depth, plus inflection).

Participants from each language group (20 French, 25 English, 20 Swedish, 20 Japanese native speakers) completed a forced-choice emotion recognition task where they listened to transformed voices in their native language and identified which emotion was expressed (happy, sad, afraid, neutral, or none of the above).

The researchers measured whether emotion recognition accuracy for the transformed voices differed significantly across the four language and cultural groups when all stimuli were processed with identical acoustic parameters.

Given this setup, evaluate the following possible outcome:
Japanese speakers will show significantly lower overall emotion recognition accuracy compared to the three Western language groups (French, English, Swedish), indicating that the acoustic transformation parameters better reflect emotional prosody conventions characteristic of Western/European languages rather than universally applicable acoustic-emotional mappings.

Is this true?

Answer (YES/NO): NO